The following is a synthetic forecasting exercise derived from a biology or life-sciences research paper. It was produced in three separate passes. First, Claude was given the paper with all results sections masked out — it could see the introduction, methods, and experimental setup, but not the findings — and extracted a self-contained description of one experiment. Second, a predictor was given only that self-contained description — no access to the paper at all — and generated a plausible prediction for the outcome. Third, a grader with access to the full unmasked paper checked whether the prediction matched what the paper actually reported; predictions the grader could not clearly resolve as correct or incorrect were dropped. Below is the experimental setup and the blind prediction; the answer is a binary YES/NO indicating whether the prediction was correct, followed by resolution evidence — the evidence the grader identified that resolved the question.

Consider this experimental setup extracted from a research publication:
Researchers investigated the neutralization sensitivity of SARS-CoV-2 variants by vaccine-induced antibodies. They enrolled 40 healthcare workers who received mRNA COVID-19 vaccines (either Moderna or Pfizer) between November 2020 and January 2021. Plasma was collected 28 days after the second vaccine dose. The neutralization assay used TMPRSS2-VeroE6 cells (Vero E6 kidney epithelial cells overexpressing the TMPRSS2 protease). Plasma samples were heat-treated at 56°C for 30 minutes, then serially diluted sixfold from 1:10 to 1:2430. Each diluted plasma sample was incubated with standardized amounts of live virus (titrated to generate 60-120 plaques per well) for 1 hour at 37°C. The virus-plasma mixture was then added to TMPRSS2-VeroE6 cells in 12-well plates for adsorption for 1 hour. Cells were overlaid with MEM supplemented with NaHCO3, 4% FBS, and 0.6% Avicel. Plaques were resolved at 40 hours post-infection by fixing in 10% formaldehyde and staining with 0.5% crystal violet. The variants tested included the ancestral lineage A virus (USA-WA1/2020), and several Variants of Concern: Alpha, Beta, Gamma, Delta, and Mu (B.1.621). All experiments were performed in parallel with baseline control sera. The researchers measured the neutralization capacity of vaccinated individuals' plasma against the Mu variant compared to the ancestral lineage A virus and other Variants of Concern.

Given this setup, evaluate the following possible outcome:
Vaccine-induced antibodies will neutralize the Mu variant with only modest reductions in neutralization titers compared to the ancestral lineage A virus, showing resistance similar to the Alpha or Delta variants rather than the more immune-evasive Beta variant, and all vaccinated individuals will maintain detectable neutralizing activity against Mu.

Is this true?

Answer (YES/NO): NO